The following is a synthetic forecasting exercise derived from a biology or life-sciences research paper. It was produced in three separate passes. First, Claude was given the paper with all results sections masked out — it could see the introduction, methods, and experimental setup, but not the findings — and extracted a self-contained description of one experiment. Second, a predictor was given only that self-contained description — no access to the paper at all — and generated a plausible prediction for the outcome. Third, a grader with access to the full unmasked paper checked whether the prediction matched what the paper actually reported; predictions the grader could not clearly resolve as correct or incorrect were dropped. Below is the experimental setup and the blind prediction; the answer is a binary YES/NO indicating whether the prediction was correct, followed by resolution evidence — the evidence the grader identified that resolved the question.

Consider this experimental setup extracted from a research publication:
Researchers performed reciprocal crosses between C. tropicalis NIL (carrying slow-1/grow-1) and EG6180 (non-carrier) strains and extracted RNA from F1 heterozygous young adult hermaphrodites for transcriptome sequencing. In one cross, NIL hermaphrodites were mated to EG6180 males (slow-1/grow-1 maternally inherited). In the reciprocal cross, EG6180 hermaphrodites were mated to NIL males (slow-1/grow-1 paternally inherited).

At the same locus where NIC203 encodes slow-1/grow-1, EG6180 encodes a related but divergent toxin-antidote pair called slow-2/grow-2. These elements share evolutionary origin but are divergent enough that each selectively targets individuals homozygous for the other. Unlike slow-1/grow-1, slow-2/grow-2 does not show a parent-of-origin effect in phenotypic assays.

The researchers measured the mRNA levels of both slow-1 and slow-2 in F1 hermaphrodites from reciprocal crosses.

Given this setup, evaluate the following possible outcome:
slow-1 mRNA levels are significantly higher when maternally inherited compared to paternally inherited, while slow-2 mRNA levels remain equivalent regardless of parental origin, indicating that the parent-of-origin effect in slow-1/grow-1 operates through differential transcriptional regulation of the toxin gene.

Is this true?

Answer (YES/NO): YES